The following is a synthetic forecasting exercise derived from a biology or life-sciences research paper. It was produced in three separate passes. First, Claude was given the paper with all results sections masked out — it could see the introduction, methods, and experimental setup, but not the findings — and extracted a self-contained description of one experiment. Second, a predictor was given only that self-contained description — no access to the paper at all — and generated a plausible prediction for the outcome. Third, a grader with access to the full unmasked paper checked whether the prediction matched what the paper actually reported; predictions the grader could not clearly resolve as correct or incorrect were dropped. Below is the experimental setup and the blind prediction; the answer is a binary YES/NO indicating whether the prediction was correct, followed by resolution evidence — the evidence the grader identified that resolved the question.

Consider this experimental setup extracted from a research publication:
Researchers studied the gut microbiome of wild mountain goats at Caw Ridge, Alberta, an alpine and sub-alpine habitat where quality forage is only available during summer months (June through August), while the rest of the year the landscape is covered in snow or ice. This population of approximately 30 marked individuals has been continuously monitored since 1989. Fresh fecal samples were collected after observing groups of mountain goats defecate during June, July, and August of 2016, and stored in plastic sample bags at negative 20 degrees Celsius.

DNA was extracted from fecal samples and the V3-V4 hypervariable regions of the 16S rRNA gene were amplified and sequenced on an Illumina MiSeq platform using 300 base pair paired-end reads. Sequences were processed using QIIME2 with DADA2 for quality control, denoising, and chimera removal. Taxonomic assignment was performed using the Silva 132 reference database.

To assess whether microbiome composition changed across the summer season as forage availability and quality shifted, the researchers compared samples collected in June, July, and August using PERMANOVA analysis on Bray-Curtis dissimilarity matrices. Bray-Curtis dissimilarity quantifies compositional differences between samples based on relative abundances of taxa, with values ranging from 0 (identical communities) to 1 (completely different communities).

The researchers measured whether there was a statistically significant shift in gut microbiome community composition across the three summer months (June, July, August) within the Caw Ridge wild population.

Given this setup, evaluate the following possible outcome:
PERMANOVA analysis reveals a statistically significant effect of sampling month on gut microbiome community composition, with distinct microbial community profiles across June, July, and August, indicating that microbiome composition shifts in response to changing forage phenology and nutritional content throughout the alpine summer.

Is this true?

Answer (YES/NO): YES